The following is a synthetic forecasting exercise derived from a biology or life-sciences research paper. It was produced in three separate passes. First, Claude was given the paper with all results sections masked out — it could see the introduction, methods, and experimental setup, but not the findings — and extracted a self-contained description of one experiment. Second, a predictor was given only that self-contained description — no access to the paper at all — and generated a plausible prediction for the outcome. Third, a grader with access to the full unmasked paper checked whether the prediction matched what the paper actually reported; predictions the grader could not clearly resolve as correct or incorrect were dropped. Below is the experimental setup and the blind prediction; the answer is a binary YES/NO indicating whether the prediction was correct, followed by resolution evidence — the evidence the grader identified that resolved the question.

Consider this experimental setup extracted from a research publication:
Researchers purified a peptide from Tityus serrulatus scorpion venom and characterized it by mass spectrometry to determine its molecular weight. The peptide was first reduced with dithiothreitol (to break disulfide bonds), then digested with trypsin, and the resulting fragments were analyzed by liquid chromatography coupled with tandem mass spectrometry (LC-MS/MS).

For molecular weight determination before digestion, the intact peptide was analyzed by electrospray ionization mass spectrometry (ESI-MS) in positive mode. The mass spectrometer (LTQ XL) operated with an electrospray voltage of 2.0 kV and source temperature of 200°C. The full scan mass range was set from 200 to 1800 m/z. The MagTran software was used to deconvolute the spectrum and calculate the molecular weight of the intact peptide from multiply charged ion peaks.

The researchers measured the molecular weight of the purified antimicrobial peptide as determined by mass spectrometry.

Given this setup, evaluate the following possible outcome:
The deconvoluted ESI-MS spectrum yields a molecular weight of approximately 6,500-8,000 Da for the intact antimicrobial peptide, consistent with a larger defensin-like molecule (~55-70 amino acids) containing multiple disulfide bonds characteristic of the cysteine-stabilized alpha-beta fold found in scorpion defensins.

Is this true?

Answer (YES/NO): YES